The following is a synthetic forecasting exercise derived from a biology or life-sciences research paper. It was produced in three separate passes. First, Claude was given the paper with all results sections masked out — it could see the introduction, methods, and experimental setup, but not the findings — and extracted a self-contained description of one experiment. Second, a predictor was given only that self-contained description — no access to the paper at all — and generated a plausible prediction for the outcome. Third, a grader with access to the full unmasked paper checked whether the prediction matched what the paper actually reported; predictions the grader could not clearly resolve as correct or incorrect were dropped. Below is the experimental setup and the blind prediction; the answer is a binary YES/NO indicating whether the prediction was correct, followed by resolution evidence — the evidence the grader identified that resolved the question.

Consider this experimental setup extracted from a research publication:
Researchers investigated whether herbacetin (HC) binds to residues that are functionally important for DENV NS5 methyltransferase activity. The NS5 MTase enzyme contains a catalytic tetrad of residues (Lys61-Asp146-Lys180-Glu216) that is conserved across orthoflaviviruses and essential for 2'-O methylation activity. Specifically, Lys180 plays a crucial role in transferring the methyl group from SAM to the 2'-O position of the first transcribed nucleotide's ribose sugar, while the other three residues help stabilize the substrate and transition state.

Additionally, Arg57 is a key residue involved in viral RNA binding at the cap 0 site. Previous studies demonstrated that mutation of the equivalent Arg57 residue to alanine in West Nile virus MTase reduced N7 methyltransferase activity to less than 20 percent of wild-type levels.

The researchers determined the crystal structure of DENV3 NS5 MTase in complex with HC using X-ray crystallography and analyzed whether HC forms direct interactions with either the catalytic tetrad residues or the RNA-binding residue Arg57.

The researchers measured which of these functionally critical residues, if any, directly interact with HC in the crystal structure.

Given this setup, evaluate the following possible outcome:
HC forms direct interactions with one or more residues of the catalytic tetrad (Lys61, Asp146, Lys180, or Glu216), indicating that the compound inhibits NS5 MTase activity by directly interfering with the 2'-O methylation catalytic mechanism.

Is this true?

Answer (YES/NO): NO